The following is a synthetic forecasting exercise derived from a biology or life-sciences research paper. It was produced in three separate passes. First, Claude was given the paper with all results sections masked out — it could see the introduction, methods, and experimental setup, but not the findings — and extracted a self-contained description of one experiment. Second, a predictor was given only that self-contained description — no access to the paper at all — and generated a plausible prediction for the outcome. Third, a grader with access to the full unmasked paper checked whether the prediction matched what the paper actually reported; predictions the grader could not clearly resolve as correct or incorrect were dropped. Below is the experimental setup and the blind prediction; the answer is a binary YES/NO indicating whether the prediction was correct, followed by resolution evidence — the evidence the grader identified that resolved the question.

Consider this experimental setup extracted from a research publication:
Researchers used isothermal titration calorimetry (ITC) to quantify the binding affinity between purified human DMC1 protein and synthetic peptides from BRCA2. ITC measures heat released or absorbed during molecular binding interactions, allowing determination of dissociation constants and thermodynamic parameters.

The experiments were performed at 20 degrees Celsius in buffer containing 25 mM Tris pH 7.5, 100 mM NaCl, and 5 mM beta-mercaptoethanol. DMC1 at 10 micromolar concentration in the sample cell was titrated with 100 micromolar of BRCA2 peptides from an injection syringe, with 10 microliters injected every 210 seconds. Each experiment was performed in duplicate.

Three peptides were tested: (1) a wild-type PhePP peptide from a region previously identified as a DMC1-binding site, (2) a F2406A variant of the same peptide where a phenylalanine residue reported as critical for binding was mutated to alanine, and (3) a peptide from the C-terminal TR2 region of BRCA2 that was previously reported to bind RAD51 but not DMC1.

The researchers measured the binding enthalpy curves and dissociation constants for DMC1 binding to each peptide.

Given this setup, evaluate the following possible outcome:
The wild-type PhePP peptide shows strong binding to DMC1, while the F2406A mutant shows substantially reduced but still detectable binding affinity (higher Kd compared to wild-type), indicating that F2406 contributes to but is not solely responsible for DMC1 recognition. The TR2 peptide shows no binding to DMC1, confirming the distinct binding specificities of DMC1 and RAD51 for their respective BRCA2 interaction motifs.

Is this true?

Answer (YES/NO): NO